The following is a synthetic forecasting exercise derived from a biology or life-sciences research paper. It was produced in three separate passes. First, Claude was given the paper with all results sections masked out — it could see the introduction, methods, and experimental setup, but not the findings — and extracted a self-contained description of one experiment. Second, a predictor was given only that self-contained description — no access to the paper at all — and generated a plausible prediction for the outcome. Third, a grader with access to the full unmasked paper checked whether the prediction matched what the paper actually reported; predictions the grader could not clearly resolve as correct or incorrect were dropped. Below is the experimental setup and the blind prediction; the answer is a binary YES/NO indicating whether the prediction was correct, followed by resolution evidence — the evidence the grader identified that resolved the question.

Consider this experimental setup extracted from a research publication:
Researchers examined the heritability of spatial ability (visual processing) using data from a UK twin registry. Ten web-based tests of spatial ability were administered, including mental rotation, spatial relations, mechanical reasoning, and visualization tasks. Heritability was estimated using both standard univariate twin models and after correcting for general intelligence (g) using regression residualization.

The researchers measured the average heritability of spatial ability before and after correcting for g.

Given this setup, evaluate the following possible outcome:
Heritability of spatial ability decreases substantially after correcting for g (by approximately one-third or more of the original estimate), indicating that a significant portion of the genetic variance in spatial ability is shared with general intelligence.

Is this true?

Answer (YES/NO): YES